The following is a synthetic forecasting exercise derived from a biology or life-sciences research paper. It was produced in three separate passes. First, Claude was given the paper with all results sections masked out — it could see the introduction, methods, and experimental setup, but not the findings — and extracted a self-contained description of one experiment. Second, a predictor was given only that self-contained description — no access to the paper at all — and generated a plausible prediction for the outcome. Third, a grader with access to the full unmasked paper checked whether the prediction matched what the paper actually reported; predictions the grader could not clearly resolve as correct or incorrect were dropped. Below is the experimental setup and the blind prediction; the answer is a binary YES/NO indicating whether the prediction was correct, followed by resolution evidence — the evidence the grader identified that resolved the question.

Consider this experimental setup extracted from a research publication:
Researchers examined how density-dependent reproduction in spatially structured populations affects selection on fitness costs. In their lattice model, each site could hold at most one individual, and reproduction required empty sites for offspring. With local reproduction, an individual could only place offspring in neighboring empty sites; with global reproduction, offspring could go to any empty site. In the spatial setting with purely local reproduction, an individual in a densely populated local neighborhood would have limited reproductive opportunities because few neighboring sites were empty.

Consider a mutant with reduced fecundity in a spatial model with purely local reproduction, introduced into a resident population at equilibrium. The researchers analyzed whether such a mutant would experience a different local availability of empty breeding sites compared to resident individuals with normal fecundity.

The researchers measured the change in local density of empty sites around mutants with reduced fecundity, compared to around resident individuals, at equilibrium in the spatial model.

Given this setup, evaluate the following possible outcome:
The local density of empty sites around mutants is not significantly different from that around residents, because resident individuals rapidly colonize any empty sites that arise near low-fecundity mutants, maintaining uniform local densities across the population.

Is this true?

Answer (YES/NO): NO